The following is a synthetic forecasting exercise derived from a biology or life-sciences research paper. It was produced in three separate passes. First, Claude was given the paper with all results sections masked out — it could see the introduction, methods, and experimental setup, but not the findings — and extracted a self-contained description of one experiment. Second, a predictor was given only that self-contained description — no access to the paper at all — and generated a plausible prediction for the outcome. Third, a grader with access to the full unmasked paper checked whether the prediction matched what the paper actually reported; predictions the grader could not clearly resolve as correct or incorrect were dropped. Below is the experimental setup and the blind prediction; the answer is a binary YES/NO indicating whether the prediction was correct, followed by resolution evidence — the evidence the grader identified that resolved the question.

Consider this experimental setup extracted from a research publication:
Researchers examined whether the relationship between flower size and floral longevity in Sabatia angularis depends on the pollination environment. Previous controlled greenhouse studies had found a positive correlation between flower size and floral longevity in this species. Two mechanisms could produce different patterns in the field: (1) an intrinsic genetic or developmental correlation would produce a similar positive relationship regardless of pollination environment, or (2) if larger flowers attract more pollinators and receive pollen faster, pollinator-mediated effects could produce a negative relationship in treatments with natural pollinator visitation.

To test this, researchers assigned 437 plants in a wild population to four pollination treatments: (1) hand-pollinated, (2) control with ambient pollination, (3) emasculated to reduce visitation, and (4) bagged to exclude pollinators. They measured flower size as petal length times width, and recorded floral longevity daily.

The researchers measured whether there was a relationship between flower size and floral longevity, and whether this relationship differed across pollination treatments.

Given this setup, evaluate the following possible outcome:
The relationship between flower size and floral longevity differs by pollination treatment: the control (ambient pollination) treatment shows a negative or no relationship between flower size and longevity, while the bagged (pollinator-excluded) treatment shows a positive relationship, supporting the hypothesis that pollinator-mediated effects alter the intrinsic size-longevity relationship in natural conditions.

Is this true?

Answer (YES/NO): NO